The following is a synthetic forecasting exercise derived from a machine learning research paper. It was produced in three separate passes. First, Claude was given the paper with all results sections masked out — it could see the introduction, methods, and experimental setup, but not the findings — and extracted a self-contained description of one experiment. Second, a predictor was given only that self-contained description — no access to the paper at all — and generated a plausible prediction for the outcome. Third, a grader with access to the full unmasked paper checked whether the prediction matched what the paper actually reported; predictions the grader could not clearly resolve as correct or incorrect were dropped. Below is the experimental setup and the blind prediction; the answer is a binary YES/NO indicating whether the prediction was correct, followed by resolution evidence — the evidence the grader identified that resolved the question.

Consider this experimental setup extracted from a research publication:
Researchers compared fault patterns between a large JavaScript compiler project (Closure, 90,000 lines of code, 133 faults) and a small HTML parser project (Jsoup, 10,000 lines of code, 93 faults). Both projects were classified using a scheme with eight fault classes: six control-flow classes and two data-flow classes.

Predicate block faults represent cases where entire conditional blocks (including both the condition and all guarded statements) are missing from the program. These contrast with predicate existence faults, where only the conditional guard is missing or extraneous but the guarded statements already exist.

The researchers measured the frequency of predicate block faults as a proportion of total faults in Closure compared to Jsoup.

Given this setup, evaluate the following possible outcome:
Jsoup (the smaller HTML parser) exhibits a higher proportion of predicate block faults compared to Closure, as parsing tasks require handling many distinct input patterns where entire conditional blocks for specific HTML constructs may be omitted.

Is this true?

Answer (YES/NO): YES